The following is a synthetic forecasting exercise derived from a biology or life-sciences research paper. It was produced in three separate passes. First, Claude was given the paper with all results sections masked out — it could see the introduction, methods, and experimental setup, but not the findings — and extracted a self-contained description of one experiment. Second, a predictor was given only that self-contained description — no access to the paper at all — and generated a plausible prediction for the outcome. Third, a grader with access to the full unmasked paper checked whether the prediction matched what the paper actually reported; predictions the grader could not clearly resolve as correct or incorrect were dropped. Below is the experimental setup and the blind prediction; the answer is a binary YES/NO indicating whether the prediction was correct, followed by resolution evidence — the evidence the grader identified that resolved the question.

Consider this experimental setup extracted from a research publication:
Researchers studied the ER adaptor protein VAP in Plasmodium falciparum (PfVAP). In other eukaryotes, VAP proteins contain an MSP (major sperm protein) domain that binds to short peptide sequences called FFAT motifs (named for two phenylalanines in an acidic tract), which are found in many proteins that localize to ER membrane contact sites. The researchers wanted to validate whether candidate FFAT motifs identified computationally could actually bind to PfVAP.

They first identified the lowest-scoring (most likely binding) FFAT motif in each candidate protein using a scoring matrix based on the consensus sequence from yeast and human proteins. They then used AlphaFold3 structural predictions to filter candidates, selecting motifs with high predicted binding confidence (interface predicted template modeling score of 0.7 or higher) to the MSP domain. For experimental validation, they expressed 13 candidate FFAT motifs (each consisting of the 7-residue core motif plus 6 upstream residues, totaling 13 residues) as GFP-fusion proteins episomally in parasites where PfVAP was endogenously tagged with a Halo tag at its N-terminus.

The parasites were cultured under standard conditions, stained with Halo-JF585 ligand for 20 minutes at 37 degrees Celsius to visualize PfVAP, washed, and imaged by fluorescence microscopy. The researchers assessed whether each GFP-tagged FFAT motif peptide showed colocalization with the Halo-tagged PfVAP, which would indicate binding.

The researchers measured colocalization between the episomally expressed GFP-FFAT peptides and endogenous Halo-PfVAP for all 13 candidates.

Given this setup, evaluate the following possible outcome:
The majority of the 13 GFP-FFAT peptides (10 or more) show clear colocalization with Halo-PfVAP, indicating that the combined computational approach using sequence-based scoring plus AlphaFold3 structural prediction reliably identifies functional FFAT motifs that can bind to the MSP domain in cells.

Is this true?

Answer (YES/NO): NO